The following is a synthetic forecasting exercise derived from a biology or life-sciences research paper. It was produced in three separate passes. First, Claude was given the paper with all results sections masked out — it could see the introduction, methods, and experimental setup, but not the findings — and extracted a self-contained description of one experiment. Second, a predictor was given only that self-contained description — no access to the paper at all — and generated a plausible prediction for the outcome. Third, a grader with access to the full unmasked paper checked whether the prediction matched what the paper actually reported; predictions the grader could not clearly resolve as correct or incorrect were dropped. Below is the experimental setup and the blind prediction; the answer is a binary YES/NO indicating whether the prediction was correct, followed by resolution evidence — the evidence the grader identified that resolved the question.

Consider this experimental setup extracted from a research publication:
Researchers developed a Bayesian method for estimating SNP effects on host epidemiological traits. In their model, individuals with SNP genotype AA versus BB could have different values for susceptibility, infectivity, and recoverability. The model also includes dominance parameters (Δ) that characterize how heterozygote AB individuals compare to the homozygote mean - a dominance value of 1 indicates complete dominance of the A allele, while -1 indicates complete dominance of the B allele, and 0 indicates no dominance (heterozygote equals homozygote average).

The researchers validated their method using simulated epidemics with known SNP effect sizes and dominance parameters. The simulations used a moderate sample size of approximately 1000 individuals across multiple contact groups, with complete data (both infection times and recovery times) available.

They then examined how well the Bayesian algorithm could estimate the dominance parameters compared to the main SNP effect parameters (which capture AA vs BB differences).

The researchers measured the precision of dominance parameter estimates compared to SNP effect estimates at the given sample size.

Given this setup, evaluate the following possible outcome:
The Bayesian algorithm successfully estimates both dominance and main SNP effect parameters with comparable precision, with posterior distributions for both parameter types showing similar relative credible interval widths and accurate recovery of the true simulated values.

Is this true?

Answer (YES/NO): NO